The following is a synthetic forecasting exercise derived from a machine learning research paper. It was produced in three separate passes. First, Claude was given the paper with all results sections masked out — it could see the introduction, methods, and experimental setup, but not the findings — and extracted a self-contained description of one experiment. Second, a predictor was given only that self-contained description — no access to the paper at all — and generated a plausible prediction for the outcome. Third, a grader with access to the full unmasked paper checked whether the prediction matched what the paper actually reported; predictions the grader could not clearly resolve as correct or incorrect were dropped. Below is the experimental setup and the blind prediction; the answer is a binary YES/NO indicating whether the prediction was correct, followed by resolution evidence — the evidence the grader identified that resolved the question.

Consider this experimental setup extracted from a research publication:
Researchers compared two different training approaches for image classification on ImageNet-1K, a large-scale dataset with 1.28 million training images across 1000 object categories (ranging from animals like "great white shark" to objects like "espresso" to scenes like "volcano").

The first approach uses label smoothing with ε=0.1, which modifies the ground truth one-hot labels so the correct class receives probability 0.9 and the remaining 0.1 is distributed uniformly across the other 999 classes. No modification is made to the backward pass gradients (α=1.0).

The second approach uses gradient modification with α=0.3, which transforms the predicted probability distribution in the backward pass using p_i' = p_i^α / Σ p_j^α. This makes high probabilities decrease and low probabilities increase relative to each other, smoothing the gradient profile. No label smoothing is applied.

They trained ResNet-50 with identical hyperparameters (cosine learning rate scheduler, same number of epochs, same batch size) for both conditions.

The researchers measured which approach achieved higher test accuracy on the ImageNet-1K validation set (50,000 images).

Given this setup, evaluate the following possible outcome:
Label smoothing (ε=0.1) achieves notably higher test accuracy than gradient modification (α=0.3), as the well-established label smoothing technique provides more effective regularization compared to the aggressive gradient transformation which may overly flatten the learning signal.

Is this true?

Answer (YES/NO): NO